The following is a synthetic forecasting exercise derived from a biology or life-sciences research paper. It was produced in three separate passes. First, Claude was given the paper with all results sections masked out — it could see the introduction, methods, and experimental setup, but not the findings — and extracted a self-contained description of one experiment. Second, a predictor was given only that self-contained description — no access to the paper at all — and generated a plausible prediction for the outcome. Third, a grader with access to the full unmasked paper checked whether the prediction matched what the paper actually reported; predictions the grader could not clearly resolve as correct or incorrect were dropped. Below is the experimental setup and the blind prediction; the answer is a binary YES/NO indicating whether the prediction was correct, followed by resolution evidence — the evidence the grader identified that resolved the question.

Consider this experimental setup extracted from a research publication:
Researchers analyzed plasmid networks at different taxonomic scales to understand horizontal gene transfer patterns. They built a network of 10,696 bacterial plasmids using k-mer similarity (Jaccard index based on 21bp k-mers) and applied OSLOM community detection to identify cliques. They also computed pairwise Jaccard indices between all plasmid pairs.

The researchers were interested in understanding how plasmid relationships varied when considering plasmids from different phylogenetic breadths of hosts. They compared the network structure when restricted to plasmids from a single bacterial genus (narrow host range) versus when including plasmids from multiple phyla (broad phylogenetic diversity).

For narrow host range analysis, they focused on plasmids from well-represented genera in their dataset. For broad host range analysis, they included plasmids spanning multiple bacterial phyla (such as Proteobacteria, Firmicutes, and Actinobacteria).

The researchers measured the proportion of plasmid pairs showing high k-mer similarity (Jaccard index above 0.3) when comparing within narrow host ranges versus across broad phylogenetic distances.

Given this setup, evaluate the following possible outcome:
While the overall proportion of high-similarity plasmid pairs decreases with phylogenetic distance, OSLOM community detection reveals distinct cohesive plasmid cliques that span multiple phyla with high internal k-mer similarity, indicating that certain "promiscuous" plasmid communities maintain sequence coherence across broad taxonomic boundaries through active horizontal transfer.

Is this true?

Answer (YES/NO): NO